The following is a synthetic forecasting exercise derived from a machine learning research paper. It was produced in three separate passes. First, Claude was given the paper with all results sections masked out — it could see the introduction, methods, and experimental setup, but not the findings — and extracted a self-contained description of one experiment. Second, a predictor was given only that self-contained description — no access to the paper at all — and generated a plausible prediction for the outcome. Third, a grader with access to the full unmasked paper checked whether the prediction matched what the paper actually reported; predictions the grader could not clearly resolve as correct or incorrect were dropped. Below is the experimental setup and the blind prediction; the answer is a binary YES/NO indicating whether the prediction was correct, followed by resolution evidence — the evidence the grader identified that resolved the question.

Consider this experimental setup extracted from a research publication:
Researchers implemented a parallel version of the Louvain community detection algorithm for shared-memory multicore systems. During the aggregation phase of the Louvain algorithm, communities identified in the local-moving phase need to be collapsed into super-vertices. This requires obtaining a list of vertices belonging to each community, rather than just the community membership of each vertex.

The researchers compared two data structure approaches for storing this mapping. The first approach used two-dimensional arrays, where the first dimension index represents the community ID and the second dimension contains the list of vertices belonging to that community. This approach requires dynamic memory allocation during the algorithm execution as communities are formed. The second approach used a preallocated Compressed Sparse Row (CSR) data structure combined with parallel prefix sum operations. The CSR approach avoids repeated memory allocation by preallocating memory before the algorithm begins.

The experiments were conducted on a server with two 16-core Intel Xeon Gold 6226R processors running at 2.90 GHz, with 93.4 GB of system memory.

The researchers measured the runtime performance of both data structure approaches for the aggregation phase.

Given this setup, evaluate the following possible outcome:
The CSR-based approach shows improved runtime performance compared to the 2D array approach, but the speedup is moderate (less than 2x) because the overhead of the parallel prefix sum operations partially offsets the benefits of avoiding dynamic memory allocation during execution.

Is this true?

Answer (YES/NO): NO